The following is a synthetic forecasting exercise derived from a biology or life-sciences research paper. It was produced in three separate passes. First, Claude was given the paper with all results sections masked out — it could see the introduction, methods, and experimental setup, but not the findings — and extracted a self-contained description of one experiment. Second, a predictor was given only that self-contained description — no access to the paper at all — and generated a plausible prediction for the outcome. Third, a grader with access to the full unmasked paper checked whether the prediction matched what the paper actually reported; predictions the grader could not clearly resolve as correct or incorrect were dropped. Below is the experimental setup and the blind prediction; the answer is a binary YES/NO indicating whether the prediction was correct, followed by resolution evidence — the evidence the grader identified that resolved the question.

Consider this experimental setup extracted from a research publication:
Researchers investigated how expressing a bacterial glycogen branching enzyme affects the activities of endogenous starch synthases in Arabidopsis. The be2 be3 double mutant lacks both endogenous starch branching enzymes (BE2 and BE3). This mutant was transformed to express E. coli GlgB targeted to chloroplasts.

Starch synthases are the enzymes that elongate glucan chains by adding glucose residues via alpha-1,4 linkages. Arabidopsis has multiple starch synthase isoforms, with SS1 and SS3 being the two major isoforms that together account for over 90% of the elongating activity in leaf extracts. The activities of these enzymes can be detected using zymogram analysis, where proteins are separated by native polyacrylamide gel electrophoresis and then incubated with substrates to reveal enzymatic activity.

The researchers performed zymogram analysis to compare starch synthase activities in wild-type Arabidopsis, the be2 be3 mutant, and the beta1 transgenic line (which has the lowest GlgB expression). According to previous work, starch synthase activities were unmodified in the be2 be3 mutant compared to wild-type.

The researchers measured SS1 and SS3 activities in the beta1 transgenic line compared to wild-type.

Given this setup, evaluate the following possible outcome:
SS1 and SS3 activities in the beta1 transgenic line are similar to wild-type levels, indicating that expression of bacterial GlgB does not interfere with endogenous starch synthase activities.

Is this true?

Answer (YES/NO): NO